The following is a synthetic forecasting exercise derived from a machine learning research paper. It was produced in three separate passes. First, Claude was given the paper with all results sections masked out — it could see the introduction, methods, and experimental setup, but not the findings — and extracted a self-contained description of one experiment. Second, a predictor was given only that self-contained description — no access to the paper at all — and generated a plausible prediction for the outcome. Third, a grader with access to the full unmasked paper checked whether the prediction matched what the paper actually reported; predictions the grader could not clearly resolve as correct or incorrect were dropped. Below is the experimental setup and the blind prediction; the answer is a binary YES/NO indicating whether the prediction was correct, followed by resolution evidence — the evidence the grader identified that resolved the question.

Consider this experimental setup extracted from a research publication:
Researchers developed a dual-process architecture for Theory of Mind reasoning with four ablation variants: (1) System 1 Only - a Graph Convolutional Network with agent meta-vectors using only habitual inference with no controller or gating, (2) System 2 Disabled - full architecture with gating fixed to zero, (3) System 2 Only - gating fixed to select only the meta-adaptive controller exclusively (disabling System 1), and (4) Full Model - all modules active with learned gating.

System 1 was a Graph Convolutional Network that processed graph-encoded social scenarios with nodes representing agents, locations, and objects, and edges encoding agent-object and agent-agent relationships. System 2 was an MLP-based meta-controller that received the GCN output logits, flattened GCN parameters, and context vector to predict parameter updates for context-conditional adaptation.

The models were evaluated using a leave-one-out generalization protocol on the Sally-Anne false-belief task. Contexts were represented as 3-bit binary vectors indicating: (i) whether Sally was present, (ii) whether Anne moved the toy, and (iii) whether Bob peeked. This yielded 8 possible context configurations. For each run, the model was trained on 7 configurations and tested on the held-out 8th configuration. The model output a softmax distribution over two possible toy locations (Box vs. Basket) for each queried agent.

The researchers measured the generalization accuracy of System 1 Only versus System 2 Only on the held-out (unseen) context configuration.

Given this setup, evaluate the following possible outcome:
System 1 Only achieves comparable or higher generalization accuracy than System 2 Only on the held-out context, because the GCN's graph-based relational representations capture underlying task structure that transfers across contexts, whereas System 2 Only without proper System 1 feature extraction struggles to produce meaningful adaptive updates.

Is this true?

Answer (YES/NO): YES